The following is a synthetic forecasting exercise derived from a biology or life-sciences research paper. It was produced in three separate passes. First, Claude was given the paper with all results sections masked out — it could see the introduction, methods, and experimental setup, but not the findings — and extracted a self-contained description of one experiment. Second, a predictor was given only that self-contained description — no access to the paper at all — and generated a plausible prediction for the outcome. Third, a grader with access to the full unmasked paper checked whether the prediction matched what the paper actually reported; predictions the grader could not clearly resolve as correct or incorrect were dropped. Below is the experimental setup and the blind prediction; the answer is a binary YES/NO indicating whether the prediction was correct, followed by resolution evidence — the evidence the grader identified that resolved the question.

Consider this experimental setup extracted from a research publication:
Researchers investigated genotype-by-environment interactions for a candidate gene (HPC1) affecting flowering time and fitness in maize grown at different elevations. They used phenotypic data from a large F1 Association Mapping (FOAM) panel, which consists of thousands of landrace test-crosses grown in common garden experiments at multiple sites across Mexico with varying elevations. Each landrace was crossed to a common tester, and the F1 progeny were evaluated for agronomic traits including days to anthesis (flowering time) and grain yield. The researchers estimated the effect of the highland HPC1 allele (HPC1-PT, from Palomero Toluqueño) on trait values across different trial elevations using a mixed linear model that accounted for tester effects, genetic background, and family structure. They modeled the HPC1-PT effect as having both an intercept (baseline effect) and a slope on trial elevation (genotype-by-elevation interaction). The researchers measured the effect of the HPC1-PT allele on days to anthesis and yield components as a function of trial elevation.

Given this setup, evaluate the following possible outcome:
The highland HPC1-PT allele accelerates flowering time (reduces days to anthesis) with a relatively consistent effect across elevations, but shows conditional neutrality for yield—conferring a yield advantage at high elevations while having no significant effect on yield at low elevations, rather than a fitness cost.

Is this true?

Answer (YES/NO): NO